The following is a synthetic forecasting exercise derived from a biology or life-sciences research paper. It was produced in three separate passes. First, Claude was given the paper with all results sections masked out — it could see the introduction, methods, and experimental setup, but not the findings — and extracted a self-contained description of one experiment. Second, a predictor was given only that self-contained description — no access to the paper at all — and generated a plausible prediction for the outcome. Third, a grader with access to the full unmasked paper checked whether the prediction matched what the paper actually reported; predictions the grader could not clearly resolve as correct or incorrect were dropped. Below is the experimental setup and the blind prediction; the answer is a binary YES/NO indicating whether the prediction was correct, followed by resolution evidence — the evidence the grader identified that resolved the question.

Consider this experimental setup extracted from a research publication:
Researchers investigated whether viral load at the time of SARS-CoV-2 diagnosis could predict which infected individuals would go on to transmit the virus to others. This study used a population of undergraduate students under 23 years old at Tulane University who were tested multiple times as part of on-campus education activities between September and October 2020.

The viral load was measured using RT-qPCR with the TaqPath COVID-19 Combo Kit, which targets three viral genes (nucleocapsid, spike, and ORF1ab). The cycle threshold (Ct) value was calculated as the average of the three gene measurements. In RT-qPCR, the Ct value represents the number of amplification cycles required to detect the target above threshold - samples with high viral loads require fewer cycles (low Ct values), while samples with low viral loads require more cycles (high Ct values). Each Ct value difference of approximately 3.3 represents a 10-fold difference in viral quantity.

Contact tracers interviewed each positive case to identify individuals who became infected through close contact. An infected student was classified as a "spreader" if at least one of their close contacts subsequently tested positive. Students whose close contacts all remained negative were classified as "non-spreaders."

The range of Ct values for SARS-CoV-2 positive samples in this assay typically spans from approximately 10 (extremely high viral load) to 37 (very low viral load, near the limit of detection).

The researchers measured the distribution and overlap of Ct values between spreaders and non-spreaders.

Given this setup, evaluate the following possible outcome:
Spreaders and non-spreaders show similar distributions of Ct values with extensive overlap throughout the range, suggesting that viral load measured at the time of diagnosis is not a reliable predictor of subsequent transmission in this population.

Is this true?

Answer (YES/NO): YES